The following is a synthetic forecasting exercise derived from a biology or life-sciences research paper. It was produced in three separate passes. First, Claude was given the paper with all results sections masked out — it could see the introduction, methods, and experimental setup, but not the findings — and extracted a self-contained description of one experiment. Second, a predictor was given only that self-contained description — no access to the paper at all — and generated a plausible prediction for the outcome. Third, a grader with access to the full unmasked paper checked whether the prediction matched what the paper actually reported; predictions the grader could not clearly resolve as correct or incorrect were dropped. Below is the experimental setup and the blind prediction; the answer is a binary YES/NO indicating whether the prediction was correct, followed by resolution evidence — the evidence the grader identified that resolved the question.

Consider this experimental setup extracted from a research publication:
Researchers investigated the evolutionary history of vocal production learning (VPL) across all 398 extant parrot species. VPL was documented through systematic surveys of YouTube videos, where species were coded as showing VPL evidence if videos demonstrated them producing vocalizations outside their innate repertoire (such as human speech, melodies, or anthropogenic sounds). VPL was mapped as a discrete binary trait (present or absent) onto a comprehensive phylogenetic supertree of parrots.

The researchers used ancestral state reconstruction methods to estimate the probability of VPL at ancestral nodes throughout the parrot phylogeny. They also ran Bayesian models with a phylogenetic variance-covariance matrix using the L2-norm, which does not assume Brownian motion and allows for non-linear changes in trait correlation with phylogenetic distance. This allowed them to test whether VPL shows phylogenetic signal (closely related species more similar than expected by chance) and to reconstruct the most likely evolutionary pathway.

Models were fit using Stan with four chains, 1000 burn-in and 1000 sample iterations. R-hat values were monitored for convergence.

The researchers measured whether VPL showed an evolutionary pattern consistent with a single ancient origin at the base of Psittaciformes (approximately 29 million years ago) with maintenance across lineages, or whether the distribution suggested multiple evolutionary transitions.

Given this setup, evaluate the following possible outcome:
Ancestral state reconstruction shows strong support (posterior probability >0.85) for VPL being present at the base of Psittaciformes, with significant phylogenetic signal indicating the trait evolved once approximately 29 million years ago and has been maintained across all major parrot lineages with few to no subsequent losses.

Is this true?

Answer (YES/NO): NO